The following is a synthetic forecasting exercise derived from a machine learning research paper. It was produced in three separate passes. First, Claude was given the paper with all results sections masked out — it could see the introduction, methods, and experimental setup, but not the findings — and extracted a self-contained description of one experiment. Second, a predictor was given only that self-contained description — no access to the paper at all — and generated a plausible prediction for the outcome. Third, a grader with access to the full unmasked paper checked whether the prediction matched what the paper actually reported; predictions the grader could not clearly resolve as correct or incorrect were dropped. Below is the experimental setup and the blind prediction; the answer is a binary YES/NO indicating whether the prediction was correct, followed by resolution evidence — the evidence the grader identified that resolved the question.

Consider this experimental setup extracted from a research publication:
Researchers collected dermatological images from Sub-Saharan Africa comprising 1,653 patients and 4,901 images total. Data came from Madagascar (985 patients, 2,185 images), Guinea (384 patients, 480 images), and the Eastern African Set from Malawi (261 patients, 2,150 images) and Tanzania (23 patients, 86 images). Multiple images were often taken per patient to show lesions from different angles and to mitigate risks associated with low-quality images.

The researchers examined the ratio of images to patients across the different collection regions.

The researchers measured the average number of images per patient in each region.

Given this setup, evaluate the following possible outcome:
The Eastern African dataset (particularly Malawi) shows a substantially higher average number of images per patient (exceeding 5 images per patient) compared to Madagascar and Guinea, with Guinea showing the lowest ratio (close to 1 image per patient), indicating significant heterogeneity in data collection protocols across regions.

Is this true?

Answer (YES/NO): YES